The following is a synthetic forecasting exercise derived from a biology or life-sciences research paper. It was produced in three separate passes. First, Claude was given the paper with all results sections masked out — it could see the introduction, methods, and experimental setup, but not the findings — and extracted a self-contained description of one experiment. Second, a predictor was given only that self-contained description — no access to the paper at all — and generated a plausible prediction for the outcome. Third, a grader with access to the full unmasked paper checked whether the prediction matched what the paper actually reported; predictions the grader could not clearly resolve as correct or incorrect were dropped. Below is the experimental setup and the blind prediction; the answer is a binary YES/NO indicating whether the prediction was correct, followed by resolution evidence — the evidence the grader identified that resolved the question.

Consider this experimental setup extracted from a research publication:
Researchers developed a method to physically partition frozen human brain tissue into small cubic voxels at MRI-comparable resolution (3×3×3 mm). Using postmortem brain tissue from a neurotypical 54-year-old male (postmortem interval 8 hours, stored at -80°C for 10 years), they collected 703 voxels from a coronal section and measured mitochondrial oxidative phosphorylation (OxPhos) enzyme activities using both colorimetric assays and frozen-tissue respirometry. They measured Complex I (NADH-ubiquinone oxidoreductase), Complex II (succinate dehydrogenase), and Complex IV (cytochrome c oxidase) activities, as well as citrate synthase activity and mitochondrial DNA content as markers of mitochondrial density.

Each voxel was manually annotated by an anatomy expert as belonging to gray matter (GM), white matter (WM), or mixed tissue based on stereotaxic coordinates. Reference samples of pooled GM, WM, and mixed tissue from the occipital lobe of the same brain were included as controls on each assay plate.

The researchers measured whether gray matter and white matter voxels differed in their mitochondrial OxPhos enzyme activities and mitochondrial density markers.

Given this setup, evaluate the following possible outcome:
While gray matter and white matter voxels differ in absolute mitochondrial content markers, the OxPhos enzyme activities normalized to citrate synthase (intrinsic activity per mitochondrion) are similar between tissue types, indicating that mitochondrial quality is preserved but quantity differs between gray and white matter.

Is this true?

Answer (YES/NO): NO